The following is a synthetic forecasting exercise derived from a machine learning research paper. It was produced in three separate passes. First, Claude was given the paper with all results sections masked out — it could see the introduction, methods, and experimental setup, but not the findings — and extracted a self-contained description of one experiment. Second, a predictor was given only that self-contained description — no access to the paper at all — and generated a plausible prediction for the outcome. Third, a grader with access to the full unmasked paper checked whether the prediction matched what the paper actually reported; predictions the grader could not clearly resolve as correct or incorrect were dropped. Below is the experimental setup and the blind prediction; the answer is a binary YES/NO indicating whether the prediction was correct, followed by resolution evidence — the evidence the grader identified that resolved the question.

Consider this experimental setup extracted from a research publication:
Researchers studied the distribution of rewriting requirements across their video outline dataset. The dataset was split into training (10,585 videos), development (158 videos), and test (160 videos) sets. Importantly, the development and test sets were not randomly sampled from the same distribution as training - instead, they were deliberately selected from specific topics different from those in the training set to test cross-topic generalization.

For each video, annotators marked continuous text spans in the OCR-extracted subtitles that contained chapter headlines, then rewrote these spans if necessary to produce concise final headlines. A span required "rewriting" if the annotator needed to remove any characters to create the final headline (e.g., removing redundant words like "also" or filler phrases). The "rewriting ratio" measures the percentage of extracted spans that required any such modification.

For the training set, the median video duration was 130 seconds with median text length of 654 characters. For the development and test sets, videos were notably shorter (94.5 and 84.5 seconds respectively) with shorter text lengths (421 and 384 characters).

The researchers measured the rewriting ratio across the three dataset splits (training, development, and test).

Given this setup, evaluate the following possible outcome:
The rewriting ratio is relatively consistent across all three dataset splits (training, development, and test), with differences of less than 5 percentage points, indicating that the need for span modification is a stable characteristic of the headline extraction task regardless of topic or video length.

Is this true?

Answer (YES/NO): NO